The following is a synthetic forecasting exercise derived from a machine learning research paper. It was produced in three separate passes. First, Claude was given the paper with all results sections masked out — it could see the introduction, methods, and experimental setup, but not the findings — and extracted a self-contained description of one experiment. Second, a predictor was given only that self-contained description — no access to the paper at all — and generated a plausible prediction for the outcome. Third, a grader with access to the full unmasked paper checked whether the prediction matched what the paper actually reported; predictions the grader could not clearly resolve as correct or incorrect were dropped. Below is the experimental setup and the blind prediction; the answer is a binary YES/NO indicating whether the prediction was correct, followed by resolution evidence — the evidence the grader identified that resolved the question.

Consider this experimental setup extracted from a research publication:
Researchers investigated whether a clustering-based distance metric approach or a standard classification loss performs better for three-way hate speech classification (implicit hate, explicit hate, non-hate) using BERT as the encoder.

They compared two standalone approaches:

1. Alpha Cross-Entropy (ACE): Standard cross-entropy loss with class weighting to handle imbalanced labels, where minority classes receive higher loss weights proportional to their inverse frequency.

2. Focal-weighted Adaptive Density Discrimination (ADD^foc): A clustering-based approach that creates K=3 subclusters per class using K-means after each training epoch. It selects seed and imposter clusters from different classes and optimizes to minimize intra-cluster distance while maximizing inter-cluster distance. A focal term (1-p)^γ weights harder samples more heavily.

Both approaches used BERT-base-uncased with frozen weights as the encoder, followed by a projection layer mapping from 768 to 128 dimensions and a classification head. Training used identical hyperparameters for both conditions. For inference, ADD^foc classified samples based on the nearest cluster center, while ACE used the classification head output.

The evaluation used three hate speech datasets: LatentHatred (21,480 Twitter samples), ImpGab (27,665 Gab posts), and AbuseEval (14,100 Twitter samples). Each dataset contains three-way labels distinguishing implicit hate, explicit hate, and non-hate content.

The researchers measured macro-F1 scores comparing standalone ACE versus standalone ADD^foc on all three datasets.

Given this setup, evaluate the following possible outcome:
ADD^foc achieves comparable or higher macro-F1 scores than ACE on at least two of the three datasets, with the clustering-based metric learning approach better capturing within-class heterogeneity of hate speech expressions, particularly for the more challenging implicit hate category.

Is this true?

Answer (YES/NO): NO